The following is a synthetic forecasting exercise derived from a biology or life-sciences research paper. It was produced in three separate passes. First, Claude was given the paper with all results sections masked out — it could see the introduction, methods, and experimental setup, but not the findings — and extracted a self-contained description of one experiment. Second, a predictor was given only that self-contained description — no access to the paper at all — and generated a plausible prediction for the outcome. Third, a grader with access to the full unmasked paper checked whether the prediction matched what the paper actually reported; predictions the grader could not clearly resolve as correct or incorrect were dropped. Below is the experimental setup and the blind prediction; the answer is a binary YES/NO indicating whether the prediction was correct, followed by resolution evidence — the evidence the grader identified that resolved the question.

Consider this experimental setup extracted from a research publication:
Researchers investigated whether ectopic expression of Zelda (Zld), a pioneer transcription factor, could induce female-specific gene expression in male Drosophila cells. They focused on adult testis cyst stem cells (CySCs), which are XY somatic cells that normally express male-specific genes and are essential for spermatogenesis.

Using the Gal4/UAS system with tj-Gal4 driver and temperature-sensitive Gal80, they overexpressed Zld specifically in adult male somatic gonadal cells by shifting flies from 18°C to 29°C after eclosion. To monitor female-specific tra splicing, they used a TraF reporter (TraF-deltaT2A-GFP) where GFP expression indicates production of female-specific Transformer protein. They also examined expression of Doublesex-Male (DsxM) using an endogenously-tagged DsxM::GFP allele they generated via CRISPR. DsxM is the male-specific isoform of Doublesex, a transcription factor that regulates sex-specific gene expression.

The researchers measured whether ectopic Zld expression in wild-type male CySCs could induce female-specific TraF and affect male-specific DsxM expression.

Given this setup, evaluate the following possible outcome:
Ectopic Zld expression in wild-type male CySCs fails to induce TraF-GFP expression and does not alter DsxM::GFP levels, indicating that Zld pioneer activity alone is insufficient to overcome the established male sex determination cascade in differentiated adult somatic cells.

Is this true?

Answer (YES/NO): NO